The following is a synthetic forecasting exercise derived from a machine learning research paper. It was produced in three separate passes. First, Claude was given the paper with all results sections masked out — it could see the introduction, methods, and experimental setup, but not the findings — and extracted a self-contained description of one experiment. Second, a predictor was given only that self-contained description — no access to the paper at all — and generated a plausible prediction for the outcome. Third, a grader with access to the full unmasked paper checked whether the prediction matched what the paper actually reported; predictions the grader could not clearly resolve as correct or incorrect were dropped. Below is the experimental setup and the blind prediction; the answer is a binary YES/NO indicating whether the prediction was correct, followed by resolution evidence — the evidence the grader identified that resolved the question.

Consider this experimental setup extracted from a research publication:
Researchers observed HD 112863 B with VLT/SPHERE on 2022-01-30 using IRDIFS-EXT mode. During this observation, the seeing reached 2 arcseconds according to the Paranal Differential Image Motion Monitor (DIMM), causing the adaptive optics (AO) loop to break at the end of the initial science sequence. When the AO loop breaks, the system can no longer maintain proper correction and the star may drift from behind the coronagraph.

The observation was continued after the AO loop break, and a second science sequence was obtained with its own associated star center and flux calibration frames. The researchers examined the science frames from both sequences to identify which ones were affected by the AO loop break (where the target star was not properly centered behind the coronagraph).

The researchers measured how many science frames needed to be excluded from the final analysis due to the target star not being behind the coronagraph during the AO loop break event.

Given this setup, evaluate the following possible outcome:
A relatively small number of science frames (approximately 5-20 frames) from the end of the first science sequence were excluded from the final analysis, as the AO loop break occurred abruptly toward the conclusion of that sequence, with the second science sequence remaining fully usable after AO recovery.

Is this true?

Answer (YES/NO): NO